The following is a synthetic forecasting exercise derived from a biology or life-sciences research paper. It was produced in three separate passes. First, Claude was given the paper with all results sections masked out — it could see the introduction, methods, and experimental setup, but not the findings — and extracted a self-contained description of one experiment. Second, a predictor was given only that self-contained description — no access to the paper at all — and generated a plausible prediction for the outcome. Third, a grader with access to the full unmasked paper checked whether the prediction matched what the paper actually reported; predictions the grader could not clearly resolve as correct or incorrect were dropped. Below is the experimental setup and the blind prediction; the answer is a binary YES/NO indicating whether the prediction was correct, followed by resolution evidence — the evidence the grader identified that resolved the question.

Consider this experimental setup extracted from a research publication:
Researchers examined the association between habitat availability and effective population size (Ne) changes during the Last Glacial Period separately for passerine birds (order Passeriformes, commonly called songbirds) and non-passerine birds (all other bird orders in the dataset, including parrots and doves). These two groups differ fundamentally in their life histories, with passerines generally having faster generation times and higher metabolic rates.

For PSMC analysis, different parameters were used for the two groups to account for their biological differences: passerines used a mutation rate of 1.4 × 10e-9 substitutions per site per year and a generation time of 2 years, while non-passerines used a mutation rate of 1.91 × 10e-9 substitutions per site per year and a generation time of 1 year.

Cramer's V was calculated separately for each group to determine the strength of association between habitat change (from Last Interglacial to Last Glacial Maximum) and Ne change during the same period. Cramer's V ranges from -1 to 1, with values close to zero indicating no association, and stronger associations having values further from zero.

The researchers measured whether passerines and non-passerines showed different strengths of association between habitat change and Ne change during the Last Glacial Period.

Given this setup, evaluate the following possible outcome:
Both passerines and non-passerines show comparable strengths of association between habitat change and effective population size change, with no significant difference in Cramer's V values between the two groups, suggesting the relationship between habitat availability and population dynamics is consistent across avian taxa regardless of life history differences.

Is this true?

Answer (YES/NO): NO